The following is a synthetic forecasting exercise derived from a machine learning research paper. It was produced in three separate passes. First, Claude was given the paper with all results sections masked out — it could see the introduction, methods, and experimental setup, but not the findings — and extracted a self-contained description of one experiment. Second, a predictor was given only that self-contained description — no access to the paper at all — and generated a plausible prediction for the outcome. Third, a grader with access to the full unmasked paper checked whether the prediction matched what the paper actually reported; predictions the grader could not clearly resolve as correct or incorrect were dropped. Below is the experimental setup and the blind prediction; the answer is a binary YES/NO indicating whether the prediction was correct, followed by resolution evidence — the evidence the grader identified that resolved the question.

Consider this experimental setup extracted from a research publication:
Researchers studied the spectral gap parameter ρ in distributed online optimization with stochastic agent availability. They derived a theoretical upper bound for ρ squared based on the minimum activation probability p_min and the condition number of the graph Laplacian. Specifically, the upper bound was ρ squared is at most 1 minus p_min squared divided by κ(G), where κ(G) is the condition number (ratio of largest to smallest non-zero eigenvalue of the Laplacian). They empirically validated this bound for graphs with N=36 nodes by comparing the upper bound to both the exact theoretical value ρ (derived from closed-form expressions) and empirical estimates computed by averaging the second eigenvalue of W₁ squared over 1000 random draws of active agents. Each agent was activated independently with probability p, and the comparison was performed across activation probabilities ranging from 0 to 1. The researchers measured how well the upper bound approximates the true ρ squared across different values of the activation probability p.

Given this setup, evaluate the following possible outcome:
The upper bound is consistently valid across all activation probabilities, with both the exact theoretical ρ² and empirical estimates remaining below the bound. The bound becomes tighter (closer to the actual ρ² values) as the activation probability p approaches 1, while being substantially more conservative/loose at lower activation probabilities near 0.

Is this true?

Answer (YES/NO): NO